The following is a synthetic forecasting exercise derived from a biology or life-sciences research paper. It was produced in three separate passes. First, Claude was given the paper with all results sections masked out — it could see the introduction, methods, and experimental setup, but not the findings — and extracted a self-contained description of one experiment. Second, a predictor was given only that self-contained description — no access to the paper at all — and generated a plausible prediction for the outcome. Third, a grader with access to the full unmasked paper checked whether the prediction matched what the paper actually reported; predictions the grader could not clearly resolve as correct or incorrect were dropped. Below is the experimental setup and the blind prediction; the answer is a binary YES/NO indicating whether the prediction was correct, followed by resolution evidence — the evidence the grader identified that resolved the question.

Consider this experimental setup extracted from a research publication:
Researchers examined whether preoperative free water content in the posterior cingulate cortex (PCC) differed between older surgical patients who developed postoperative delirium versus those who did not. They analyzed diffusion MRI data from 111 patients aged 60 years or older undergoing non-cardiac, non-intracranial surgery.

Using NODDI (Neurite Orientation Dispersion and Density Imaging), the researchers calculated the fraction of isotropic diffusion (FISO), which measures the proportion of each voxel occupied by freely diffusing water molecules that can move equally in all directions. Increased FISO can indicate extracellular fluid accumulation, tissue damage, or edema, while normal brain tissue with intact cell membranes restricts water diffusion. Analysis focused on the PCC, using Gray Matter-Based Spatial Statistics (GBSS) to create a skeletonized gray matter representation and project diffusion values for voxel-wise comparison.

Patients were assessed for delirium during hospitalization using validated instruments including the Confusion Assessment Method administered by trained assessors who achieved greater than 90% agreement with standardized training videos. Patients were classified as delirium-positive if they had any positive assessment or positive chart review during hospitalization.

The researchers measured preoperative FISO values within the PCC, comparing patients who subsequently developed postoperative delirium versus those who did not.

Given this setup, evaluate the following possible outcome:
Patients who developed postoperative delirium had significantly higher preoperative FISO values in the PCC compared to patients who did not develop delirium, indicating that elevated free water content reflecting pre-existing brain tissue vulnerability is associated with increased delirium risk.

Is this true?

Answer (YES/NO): YES